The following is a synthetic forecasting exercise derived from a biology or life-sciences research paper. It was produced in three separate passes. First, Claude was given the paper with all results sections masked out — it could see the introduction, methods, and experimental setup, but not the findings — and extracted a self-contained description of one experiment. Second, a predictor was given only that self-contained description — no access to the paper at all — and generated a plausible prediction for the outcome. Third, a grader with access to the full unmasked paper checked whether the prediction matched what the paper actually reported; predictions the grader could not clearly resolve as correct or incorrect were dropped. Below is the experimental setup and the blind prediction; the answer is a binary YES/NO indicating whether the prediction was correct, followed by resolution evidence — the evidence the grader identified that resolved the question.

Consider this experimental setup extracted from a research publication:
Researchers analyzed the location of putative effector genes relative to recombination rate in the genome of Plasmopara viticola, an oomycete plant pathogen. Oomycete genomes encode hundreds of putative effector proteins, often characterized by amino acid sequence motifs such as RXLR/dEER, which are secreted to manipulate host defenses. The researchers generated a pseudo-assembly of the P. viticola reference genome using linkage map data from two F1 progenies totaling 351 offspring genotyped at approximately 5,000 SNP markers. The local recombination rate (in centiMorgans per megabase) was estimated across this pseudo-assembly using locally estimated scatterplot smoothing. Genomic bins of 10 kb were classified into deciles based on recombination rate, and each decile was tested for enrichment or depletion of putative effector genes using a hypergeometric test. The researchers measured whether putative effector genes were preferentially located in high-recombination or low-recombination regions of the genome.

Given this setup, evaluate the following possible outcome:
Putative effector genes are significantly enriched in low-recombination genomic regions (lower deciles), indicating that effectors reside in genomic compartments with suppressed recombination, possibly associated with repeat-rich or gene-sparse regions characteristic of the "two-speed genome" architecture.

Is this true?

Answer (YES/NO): YES